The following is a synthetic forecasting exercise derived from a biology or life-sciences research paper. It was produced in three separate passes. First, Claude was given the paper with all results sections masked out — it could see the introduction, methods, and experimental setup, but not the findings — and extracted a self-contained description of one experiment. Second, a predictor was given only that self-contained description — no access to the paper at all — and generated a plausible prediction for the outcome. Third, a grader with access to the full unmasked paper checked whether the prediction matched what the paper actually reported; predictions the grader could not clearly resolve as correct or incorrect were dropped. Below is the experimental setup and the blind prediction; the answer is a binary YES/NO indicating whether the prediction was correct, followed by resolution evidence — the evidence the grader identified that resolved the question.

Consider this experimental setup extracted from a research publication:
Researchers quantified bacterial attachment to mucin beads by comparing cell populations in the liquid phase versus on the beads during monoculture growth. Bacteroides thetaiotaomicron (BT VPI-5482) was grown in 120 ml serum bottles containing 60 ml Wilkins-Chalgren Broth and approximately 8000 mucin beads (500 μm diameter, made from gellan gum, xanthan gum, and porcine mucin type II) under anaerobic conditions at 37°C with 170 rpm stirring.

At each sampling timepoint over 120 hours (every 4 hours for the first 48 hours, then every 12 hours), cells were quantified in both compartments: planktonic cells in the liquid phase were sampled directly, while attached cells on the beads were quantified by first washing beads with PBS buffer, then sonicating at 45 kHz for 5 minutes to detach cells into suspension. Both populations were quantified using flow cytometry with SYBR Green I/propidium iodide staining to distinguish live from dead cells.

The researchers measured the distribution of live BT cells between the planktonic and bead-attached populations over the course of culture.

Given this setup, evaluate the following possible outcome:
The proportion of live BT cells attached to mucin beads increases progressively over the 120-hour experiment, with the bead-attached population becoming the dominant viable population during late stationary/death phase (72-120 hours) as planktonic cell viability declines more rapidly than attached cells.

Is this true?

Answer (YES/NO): NO